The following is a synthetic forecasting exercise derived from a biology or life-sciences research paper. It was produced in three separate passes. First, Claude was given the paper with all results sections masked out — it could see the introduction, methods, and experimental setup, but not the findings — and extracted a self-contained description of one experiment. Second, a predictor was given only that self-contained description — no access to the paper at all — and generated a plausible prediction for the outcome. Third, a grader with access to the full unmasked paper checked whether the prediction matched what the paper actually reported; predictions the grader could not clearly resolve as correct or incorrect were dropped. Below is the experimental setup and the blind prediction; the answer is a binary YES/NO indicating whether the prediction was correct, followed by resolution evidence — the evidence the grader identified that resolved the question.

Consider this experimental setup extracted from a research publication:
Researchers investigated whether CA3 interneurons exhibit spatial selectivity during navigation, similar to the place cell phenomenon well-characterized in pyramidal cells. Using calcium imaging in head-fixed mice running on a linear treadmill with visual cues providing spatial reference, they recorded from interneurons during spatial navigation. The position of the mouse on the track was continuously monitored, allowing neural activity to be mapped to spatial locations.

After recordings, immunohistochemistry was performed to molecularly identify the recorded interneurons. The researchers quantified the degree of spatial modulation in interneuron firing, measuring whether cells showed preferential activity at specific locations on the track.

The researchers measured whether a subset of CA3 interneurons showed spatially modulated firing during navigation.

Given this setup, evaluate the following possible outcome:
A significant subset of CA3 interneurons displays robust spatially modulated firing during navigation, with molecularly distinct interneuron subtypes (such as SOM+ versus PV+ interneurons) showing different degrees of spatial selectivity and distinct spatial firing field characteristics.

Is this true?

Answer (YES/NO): NO